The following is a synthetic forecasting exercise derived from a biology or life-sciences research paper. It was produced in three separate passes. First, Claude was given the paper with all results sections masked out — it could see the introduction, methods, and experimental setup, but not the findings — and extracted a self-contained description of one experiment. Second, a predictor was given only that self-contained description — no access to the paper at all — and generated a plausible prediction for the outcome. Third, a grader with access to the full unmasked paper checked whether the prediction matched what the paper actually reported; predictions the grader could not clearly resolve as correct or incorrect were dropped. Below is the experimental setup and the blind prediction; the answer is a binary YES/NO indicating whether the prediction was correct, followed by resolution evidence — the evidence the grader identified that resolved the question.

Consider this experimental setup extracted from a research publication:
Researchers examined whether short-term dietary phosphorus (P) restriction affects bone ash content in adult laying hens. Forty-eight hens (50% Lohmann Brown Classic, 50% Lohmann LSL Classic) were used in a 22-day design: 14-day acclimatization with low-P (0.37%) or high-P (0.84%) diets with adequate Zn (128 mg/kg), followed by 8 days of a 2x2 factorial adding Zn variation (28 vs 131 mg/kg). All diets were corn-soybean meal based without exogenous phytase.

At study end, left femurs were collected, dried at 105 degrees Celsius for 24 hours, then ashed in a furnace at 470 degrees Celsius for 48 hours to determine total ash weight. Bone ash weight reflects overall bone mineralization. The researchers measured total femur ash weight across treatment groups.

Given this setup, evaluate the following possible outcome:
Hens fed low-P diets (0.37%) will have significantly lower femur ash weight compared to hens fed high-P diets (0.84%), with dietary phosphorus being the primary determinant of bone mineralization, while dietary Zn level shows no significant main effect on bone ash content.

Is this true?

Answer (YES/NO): YES